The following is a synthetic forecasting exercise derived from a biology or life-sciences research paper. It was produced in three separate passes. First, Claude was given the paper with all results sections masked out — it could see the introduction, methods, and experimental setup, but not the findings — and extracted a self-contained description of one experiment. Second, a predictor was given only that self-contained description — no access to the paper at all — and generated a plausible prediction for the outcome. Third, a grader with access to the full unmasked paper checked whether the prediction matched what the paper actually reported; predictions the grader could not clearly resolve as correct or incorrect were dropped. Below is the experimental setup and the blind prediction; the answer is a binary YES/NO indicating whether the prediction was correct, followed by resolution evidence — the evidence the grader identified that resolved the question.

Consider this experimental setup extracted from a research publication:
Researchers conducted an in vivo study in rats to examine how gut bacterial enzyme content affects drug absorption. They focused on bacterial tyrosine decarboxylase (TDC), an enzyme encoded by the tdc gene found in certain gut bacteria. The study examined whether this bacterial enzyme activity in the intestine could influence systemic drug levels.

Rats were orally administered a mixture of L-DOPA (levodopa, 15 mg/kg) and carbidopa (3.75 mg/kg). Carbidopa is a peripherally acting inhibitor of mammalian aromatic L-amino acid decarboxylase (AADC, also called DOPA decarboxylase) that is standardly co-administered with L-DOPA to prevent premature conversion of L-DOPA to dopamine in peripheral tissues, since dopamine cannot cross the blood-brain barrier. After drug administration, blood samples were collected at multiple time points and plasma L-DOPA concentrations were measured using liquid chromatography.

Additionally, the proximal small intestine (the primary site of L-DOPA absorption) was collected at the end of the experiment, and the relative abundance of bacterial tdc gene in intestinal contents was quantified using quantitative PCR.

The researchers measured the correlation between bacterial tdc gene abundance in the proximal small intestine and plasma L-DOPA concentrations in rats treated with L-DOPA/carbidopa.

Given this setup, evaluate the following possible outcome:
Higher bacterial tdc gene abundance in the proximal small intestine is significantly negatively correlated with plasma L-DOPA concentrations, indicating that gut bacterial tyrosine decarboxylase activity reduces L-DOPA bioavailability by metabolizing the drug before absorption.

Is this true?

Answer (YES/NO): YES